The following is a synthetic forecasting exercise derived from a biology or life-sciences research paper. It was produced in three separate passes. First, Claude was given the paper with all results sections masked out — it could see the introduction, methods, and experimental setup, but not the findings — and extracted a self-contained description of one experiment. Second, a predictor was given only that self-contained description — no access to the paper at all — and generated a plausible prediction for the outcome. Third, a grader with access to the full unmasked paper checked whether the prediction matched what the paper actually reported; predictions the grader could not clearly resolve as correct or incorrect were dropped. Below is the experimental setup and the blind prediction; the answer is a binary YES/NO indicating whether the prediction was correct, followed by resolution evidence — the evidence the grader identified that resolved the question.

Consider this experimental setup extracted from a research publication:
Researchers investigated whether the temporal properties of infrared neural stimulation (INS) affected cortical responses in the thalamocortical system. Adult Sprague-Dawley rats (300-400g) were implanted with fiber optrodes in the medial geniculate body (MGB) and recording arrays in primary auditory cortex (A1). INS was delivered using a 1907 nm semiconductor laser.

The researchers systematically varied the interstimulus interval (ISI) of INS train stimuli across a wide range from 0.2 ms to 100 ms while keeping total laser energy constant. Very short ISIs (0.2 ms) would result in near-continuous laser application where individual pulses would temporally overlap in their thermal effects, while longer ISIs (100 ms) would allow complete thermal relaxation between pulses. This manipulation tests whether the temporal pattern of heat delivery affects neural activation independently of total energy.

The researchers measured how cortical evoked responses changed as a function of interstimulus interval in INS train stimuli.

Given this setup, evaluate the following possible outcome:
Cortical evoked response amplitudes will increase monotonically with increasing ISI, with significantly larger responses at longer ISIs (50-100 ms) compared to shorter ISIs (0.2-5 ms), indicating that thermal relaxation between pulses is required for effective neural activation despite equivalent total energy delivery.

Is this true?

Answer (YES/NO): NO